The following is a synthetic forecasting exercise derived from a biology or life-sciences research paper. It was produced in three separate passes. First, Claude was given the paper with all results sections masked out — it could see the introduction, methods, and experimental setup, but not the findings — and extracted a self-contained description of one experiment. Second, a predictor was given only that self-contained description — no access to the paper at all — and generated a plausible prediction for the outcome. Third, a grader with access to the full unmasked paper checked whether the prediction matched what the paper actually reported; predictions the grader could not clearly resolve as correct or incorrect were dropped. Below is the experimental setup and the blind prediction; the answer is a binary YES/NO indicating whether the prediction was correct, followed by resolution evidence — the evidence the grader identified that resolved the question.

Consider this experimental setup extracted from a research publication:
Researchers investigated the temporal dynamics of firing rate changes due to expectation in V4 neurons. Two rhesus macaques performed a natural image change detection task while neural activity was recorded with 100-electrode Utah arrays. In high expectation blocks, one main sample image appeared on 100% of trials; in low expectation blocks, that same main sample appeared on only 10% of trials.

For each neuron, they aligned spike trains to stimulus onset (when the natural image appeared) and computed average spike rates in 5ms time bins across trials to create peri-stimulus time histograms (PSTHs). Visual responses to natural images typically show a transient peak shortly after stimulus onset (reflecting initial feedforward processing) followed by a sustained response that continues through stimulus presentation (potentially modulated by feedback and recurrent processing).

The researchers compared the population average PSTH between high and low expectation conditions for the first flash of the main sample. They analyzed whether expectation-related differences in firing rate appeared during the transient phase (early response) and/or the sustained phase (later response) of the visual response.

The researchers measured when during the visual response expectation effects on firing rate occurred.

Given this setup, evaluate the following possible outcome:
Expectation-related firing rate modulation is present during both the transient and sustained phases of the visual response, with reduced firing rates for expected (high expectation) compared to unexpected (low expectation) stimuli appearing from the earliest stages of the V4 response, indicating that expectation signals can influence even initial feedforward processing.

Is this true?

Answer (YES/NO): YES